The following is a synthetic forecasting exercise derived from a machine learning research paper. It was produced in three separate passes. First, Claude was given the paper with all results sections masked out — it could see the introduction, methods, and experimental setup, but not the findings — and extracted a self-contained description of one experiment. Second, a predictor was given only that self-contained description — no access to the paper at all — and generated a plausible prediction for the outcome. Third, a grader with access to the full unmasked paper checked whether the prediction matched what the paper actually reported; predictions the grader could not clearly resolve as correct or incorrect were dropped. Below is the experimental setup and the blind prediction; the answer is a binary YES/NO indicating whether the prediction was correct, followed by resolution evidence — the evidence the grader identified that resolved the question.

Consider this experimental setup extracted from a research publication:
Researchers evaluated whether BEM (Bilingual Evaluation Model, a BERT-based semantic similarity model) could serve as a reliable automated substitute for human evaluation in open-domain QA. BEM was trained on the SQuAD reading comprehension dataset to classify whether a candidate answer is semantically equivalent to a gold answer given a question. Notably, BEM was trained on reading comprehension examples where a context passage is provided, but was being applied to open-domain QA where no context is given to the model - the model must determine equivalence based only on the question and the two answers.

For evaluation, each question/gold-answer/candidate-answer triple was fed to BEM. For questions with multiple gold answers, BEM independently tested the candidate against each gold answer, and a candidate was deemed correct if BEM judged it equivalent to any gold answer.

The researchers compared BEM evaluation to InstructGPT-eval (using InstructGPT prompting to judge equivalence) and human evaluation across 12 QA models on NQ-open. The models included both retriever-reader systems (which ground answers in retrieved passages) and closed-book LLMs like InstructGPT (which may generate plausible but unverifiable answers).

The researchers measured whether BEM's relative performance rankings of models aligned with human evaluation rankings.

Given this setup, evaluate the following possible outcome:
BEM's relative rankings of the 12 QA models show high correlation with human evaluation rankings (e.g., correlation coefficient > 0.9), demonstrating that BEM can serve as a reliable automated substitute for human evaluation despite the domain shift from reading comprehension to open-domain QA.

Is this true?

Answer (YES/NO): NO